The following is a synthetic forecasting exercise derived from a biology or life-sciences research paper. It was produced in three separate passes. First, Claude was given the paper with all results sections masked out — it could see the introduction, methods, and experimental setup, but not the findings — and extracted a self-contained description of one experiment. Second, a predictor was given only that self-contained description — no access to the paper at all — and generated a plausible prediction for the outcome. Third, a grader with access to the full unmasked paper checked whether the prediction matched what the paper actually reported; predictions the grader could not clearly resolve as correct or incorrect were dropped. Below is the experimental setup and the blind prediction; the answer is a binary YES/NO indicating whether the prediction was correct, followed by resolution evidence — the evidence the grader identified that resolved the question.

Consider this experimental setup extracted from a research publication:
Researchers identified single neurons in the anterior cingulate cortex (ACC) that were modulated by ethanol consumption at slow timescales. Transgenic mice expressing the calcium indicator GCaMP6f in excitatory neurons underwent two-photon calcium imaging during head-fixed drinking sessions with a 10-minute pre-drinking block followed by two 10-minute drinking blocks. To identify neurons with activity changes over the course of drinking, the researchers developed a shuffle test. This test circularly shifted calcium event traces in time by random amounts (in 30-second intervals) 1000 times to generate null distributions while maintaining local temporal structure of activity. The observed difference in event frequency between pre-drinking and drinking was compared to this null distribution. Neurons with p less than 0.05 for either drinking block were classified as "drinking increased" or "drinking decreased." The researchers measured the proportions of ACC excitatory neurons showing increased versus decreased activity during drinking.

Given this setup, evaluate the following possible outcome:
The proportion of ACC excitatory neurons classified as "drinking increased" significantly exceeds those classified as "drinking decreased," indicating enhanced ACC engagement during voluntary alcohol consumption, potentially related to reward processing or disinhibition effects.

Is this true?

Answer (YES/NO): NO